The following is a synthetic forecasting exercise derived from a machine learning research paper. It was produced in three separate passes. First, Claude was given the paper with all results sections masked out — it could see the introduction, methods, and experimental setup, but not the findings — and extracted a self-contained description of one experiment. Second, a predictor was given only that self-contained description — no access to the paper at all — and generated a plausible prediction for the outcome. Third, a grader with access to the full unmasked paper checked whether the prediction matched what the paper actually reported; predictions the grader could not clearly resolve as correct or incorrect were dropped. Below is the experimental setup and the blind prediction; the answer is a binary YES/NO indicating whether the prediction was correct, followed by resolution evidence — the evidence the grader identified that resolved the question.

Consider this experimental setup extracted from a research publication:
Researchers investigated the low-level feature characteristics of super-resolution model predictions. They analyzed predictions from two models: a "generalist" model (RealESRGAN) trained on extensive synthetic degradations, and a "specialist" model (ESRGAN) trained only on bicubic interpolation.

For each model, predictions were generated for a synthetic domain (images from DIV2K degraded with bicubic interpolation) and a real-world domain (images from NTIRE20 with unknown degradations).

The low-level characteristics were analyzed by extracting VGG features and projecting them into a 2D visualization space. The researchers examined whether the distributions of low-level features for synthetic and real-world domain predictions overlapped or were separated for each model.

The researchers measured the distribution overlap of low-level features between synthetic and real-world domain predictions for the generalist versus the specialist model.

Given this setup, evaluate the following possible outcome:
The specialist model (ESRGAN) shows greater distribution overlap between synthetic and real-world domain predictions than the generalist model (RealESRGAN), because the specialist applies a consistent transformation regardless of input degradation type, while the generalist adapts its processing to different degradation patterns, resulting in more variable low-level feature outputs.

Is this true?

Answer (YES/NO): NO